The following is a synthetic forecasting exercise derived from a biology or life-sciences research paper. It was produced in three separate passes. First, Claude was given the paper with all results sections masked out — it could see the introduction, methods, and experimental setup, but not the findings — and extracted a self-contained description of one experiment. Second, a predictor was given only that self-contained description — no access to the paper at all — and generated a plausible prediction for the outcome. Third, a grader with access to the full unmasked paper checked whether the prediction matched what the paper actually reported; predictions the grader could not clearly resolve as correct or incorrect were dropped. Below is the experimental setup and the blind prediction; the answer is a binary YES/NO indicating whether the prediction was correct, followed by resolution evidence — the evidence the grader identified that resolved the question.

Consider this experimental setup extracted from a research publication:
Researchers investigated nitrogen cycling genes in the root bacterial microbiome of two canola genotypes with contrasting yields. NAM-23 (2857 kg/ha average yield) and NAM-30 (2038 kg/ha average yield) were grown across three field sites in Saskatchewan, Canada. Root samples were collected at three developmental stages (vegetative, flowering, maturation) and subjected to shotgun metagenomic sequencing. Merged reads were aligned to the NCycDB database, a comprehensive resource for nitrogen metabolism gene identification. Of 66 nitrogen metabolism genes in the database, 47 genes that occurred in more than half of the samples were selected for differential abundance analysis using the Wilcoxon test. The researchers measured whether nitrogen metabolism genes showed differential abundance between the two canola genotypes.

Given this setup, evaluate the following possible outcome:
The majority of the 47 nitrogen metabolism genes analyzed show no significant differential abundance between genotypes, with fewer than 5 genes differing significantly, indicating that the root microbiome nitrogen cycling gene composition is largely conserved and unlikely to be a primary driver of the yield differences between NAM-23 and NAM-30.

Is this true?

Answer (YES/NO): NO